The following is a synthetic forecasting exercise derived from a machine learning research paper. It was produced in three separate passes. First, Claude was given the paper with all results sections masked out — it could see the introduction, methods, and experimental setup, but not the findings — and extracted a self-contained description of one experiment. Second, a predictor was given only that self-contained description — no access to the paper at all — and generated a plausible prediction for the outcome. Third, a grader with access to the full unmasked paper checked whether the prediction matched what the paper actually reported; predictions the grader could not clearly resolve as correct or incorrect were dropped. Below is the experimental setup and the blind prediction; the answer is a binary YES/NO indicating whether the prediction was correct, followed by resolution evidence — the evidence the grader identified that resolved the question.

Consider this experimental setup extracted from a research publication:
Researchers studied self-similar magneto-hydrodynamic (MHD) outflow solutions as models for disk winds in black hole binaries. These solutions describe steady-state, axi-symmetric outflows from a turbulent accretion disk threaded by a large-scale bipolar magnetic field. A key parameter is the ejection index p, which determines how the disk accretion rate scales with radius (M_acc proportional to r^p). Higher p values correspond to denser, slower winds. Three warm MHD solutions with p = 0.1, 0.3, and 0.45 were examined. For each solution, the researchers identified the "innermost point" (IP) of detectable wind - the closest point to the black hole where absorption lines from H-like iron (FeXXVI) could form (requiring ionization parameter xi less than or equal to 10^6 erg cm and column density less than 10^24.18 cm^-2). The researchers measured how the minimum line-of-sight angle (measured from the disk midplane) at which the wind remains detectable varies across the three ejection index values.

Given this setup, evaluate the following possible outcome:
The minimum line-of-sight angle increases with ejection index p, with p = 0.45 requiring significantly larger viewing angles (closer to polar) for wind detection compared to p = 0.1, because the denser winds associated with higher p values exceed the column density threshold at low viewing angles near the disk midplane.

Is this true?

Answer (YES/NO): YES